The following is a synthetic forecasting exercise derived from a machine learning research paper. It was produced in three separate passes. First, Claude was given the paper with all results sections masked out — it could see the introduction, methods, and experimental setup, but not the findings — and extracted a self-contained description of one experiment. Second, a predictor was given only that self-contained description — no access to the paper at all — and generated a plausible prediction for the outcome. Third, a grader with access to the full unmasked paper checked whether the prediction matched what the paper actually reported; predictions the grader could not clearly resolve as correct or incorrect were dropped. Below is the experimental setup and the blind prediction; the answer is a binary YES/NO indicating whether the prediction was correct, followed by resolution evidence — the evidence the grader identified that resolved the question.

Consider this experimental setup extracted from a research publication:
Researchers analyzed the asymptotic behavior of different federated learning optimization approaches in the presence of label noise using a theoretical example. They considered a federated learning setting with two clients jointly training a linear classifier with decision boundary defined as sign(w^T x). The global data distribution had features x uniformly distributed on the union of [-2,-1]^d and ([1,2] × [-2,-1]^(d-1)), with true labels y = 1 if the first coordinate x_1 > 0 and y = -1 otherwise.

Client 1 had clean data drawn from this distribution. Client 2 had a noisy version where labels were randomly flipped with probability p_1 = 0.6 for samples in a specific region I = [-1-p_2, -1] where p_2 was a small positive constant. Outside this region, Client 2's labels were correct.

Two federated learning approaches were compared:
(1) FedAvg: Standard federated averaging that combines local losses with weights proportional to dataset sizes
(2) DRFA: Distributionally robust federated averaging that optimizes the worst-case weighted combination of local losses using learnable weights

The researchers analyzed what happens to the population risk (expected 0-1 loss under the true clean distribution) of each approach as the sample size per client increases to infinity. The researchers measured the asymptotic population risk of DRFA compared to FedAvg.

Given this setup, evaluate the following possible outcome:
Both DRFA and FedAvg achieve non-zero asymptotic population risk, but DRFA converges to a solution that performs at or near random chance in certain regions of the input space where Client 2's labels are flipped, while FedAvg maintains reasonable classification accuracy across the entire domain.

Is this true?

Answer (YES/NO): NO